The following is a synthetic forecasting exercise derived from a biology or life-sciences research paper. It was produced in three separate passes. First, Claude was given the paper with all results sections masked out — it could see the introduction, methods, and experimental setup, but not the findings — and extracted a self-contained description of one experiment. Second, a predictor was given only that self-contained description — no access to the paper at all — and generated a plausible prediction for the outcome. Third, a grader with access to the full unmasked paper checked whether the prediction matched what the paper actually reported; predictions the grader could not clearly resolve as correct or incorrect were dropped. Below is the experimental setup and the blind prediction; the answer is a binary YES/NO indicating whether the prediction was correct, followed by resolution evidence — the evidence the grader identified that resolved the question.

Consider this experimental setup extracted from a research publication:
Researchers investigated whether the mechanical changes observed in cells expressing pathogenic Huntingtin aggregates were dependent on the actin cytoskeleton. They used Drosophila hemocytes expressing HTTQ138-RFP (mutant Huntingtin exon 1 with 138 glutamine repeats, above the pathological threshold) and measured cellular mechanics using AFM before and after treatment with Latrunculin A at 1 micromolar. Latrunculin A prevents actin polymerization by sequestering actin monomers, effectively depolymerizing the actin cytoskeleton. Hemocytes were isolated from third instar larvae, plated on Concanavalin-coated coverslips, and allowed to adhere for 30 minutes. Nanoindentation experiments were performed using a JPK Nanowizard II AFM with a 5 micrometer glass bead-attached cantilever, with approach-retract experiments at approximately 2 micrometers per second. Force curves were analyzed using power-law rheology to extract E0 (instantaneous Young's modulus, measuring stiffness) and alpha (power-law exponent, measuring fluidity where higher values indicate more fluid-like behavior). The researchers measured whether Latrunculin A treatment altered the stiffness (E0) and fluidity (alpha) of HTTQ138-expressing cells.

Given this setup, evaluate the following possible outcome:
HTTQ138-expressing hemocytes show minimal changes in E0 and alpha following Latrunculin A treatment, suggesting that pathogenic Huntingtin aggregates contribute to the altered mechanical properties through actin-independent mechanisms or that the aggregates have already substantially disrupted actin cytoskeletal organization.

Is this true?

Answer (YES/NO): NO